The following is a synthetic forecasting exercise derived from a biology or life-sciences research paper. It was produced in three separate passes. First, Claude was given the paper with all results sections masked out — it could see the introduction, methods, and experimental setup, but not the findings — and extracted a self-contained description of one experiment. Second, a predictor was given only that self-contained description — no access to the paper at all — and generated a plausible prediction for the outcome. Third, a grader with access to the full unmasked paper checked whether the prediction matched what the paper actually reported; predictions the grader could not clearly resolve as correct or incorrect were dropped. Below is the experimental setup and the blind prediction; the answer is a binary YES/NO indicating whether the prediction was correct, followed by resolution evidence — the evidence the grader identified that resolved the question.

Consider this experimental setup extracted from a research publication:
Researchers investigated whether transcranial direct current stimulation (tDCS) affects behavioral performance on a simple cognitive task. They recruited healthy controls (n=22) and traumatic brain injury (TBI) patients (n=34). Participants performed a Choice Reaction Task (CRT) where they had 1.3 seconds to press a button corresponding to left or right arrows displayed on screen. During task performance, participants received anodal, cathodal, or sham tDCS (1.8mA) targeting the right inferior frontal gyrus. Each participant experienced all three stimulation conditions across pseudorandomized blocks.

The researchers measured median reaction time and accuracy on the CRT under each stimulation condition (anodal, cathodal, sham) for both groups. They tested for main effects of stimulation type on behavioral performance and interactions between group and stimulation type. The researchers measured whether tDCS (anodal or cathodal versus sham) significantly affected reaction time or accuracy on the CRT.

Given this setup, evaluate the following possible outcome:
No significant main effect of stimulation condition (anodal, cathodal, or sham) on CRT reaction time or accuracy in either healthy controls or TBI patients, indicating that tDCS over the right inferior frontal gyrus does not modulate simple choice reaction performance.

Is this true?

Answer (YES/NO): YES